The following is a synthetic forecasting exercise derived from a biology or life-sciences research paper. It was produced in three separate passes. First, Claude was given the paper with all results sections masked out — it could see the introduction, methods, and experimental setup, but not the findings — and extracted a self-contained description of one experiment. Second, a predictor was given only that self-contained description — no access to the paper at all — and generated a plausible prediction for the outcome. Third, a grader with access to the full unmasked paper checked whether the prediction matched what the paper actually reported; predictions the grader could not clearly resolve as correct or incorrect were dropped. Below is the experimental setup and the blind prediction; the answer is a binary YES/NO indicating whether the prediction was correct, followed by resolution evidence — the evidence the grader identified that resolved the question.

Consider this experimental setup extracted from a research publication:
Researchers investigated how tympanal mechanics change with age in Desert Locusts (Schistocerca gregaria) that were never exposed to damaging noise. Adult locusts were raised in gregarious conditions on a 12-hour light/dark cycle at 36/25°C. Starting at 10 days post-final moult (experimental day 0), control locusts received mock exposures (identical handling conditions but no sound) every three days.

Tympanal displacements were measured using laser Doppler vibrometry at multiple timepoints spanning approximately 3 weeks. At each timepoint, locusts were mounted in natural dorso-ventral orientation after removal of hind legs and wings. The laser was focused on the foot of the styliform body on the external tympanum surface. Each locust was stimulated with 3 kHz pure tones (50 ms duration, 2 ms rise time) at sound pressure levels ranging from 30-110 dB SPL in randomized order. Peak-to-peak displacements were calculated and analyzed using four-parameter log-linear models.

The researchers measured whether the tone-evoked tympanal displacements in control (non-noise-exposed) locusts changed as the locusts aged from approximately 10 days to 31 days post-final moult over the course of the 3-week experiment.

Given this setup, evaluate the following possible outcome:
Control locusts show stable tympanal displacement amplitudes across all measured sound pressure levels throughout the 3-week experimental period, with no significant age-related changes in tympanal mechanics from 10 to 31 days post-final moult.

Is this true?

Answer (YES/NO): NO